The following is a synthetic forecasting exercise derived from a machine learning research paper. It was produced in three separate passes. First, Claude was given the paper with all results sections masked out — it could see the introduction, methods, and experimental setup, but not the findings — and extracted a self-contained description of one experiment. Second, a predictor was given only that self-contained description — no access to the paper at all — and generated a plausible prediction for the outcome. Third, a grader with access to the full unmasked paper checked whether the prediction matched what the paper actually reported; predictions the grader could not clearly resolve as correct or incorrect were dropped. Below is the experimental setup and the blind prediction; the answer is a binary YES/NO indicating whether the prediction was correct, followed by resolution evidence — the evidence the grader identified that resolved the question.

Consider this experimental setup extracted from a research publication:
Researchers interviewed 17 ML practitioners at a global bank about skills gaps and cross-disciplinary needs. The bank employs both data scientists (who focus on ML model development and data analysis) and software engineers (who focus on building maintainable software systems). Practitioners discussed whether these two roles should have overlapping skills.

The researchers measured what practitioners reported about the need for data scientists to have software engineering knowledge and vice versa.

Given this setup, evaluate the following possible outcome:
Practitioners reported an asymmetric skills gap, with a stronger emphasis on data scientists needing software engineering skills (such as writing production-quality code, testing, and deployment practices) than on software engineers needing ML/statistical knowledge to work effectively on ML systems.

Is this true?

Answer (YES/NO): NO